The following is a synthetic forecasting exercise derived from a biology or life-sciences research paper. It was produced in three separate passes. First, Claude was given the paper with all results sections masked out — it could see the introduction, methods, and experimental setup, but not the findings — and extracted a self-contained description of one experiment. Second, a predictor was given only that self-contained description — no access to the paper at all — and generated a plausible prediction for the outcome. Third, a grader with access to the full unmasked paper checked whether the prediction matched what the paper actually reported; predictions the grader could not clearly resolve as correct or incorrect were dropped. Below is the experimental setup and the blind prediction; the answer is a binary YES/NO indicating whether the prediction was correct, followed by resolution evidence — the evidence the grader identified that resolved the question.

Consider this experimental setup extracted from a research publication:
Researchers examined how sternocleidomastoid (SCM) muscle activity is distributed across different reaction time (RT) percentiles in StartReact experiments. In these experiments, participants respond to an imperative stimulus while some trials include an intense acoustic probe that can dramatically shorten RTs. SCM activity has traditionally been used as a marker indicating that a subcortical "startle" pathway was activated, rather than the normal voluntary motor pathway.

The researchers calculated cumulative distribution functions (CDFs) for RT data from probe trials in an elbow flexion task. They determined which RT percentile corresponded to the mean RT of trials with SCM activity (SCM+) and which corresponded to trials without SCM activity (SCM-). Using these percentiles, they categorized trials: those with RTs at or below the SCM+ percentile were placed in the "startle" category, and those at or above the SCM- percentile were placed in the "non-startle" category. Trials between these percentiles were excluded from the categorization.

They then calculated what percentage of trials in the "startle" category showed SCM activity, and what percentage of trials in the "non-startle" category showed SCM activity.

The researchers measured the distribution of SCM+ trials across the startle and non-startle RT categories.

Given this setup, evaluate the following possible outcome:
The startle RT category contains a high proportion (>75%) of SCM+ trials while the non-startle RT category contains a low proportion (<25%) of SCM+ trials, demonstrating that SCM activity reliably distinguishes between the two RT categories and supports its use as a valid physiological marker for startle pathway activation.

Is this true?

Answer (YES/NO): NO